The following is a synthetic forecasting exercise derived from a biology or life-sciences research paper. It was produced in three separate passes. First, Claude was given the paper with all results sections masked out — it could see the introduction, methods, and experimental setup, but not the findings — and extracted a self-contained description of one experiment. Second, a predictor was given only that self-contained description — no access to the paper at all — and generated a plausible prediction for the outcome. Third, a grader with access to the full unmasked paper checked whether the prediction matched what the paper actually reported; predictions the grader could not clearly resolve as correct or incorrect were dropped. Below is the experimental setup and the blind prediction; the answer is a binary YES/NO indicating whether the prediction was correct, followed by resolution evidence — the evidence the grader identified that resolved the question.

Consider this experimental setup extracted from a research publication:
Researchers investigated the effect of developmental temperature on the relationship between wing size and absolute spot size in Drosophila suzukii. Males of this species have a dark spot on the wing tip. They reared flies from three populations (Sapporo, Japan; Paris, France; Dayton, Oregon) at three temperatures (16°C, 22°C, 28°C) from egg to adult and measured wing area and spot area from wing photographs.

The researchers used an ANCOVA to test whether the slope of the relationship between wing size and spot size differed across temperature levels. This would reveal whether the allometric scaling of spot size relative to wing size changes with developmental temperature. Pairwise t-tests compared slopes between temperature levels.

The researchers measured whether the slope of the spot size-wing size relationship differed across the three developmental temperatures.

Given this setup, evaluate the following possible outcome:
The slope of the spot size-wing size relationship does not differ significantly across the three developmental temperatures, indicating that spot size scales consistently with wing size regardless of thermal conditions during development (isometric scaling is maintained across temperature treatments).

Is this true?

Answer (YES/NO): NO